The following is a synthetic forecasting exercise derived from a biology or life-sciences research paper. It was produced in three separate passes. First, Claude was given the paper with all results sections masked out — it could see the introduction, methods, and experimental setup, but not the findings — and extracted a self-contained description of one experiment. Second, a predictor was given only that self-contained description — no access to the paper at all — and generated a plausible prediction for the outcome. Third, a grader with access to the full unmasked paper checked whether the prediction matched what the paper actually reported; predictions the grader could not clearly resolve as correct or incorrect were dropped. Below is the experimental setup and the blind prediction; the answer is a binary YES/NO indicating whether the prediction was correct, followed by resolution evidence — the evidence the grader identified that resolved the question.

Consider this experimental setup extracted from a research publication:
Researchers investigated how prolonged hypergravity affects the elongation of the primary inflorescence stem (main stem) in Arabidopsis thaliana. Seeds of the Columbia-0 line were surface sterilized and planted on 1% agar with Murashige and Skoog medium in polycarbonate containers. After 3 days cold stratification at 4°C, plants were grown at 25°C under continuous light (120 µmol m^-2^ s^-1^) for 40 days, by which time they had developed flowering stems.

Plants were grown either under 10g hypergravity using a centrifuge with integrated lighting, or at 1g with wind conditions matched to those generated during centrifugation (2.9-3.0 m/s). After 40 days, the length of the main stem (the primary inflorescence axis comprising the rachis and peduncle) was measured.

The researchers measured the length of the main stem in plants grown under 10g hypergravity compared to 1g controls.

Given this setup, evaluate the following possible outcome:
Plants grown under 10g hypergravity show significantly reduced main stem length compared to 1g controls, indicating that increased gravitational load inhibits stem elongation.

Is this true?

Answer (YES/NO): YES